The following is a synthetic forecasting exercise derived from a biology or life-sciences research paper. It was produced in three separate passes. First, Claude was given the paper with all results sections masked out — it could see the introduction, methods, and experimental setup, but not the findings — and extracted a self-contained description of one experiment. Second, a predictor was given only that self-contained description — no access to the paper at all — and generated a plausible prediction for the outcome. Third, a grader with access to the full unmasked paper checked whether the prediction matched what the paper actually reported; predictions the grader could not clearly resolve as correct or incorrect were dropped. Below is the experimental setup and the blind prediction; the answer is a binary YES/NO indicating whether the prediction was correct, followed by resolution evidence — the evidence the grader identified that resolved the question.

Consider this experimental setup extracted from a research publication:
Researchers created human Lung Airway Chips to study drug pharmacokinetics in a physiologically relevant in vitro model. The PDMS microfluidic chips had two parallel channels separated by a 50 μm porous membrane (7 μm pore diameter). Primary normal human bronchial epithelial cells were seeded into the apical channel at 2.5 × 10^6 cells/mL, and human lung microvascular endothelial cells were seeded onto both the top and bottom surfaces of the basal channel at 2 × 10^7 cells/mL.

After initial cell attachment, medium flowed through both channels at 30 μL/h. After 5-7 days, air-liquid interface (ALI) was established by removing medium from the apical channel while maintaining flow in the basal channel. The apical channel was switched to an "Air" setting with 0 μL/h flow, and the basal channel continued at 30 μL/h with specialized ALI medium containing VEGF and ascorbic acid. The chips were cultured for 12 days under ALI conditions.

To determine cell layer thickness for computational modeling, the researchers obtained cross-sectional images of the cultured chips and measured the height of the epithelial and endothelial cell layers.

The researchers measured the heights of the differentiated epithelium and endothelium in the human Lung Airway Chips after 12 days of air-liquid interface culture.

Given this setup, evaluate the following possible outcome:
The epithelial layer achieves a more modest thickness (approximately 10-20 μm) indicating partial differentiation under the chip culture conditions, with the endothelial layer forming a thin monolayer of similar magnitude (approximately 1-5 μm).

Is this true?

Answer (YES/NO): NO